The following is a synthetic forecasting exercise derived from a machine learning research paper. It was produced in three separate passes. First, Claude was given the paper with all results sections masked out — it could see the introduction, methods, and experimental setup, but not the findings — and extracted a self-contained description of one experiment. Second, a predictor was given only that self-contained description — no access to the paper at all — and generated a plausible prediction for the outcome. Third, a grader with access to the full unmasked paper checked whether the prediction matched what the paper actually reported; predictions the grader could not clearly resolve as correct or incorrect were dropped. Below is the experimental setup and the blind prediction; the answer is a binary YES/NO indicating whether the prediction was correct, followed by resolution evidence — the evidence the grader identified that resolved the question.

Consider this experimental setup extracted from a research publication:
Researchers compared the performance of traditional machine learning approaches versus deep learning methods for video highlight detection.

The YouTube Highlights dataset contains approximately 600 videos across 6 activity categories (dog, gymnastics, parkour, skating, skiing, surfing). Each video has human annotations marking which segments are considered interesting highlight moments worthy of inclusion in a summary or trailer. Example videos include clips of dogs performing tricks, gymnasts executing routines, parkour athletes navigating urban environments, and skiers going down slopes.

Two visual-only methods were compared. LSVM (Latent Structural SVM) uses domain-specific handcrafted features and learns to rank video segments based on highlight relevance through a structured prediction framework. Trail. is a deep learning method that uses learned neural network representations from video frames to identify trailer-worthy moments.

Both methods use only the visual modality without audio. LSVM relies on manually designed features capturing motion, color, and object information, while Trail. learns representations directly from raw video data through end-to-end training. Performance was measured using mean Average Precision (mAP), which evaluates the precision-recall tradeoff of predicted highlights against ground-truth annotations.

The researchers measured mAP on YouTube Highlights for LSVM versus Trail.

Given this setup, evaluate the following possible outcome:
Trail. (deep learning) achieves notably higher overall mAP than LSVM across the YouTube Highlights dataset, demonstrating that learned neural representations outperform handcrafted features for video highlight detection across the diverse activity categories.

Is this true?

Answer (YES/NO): YES